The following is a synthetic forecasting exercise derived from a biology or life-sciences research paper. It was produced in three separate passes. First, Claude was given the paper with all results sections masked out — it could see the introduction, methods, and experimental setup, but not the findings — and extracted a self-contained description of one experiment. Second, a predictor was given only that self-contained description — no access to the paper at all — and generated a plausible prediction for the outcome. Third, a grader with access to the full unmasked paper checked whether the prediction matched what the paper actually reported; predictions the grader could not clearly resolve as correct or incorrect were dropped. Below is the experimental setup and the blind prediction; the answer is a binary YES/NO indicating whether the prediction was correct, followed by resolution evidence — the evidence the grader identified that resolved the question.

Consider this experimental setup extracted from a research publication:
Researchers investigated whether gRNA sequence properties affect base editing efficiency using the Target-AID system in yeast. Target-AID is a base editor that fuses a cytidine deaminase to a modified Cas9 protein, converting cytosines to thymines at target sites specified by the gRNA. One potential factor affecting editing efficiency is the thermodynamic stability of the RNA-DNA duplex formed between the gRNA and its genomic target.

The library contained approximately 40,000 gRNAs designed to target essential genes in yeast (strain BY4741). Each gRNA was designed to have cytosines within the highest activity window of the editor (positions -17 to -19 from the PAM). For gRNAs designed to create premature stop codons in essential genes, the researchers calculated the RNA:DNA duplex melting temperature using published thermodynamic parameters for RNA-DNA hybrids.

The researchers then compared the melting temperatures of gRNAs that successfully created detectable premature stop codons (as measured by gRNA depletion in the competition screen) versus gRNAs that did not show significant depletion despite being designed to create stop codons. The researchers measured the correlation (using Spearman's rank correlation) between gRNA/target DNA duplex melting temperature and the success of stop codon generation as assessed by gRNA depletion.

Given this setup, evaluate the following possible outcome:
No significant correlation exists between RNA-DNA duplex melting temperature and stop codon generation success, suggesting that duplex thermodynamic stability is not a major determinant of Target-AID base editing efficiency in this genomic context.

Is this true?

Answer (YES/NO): NO